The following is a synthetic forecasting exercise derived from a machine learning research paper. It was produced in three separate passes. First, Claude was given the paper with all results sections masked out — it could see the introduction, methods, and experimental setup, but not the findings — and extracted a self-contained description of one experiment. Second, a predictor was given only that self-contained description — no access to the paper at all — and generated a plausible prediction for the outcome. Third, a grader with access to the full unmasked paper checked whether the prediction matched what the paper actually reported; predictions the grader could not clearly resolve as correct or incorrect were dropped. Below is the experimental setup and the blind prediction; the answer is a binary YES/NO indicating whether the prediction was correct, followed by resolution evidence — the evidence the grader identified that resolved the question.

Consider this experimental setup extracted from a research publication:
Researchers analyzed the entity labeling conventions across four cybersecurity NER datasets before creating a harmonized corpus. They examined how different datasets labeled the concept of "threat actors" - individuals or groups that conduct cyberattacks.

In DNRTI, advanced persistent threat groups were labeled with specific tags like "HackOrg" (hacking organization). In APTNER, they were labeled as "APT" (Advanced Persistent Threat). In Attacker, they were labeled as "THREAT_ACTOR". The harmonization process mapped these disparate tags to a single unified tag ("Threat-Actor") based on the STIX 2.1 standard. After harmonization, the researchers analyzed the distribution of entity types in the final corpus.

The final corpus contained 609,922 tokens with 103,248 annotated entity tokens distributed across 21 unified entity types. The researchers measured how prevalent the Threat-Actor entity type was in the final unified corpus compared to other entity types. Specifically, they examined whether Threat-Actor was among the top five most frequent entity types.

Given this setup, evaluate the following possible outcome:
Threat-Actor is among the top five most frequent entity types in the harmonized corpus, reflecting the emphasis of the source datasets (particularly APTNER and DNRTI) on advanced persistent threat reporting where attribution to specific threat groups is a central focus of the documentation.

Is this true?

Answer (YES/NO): YES